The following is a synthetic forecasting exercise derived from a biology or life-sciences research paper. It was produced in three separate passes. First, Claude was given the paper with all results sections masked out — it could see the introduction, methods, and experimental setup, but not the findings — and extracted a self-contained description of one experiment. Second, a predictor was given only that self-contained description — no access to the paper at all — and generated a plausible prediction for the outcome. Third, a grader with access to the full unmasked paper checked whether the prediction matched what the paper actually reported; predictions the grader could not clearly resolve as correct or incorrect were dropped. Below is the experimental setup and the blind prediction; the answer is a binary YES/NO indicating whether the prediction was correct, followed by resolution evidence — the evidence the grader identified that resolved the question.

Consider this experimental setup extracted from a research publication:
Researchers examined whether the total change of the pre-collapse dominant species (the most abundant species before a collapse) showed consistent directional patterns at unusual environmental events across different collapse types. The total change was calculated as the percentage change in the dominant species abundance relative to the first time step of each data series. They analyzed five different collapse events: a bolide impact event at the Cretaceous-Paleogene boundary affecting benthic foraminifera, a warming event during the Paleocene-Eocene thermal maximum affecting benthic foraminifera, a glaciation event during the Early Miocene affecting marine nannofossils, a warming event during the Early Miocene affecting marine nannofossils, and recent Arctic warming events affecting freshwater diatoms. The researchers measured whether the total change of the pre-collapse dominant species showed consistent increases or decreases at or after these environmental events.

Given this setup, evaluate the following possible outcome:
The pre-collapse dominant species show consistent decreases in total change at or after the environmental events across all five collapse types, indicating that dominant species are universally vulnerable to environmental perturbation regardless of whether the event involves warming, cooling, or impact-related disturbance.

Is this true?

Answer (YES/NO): YES